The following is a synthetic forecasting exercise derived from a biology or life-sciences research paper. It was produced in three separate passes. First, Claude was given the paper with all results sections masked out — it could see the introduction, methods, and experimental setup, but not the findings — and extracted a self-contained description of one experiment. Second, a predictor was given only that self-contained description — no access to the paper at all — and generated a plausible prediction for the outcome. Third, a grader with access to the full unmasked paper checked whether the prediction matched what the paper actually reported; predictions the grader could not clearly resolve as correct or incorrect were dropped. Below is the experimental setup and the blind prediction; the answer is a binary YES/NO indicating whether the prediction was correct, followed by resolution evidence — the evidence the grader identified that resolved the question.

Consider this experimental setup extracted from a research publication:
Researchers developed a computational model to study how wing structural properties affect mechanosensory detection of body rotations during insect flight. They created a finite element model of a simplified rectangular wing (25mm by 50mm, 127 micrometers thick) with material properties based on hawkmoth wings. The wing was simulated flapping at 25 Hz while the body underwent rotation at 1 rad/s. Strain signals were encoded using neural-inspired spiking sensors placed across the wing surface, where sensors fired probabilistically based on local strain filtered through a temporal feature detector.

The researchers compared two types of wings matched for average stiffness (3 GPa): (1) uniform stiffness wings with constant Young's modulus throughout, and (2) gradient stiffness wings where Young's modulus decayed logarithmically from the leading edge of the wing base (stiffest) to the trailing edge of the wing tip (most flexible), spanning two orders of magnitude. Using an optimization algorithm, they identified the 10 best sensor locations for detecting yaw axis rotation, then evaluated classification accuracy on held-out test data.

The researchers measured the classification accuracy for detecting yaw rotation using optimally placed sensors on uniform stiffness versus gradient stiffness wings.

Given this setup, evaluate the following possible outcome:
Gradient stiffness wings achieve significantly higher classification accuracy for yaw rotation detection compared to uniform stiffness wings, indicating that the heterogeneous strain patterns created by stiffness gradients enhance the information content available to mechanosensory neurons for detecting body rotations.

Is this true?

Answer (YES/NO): YES